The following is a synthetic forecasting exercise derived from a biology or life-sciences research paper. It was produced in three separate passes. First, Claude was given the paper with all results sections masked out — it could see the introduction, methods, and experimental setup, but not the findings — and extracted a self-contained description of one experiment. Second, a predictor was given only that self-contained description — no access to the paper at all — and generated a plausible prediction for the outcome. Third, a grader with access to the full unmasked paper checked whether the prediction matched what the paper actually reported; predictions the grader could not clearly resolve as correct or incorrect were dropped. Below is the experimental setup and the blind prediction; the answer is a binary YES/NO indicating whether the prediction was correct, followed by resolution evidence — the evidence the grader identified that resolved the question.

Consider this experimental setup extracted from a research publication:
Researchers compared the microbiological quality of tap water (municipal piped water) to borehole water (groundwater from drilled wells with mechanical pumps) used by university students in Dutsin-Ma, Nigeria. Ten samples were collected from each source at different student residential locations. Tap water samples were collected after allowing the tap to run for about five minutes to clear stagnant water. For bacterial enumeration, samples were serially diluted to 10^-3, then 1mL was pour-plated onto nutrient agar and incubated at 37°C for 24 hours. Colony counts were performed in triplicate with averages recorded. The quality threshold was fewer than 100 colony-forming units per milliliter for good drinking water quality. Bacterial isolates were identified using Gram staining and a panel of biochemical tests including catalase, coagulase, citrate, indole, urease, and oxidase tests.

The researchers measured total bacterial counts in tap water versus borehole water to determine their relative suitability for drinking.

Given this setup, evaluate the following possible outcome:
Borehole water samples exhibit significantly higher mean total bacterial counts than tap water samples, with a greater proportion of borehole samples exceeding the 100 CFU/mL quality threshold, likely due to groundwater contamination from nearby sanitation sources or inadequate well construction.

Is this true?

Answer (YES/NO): NO